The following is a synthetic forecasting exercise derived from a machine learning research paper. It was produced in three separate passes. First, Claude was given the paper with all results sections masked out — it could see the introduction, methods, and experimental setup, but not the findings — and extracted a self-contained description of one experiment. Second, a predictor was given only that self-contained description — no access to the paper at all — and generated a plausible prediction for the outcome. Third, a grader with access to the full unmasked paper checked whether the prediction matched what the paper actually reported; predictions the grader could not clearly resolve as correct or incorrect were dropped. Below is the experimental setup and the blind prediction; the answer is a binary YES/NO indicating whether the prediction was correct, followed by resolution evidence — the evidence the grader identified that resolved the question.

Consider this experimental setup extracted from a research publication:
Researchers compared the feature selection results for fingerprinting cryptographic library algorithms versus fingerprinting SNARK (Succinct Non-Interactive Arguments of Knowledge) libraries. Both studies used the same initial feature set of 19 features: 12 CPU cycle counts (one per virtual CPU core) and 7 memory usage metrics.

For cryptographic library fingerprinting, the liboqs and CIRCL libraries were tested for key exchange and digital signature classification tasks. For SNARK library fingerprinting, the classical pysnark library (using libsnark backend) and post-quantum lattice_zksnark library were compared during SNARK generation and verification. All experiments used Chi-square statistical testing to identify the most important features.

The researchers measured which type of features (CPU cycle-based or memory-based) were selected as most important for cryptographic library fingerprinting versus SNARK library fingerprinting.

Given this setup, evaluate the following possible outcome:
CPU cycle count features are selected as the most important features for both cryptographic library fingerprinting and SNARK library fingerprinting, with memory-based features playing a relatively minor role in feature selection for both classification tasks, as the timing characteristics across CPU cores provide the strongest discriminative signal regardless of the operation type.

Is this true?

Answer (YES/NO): NO